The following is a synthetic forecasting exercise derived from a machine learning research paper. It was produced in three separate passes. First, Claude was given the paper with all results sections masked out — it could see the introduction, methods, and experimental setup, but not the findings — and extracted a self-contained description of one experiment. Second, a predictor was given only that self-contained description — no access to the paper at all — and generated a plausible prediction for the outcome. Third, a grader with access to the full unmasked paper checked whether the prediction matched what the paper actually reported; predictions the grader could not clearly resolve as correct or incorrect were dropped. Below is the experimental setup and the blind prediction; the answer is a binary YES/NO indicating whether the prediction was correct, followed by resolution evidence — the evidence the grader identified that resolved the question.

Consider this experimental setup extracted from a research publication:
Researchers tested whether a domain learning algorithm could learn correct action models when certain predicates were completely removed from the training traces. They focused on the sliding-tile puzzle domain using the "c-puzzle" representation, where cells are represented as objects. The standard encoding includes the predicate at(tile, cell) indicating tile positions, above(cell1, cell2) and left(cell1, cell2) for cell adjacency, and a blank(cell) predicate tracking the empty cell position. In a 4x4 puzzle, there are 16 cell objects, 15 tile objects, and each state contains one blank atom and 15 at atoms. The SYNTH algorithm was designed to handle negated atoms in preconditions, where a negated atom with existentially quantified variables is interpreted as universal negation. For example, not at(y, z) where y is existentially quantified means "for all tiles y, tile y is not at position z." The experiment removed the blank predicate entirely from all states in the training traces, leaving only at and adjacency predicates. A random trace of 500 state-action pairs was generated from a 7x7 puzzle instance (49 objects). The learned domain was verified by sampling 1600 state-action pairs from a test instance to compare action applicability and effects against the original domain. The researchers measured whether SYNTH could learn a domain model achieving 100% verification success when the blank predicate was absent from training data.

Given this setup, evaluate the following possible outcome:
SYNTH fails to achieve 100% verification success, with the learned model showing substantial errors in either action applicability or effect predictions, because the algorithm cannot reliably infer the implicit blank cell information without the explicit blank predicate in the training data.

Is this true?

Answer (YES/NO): NO